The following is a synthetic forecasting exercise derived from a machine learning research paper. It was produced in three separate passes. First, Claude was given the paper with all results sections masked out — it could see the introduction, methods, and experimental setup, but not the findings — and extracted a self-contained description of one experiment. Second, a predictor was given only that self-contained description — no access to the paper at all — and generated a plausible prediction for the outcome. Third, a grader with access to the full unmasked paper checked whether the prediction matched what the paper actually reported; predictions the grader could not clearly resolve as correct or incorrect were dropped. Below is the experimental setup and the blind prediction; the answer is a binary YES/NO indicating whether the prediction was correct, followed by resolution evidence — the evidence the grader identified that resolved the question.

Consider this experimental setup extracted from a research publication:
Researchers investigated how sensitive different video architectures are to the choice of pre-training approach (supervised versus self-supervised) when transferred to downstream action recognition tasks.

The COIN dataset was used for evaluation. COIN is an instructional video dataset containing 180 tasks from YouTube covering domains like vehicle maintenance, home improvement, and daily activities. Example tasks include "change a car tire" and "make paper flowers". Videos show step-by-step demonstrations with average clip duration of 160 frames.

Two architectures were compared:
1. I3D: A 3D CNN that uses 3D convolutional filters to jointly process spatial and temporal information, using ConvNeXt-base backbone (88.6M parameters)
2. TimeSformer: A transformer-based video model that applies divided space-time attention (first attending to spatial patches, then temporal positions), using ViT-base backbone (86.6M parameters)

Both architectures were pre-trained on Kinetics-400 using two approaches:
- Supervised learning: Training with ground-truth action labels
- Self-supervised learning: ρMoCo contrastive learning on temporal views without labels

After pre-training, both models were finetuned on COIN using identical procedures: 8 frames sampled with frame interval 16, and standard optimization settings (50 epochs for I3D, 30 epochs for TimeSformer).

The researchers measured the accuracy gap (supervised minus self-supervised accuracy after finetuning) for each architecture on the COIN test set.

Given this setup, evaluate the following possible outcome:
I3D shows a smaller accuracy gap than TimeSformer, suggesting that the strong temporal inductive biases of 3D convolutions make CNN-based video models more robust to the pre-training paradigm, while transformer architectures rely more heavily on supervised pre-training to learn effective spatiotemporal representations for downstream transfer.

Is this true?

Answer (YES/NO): YES